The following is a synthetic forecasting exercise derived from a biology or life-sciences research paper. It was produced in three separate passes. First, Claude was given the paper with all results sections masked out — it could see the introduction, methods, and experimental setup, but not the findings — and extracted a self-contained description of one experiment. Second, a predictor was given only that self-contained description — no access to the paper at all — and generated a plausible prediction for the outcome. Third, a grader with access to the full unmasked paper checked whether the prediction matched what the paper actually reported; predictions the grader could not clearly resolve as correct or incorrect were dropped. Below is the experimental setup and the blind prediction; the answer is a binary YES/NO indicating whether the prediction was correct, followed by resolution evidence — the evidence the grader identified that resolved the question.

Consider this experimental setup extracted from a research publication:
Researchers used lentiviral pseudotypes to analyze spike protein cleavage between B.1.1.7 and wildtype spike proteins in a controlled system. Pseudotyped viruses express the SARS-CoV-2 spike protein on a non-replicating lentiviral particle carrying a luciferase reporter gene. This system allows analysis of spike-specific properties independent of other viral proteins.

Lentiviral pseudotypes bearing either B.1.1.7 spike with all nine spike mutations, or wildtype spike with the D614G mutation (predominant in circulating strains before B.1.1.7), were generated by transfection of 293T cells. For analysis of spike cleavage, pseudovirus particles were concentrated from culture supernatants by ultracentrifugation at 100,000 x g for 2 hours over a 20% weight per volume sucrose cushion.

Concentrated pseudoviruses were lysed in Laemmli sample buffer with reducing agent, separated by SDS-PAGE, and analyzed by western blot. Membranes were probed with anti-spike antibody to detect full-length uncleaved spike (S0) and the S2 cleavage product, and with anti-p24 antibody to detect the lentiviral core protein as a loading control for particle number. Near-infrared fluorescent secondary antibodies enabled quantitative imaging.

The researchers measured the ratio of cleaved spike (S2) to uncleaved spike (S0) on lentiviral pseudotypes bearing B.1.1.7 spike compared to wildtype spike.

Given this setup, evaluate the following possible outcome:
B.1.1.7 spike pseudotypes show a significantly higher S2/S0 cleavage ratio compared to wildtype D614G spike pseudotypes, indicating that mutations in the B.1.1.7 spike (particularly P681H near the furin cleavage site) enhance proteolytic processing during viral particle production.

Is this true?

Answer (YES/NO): YES